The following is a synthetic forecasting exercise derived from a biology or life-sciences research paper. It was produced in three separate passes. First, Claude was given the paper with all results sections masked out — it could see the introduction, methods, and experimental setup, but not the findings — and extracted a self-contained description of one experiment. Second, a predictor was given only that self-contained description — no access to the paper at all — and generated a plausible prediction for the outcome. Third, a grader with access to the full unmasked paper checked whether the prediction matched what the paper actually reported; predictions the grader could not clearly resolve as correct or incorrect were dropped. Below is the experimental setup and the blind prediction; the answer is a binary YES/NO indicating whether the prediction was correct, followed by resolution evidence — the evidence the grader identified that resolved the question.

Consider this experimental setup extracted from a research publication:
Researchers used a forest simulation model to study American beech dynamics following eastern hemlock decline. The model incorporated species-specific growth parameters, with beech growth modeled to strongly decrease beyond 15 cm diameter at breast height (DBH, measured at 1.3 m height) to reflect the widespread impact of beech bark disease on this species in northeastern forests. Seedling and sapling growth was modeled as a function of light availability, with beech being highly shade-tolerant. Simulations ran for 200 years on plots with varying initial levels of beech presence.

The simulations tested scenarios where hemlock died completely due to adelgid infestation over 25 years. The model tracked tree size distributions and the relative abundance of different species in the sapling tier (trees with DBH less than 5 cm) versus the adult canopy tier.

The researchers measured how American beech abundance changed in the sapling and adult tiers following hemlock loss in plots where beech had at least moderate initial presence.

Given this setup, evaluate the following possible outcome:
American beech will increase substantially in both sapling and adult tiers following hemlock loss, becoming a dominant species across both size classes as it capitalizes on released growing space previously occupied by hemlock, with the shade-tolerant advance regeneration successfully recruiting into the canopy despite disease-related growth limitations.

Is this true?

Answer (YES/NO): NO